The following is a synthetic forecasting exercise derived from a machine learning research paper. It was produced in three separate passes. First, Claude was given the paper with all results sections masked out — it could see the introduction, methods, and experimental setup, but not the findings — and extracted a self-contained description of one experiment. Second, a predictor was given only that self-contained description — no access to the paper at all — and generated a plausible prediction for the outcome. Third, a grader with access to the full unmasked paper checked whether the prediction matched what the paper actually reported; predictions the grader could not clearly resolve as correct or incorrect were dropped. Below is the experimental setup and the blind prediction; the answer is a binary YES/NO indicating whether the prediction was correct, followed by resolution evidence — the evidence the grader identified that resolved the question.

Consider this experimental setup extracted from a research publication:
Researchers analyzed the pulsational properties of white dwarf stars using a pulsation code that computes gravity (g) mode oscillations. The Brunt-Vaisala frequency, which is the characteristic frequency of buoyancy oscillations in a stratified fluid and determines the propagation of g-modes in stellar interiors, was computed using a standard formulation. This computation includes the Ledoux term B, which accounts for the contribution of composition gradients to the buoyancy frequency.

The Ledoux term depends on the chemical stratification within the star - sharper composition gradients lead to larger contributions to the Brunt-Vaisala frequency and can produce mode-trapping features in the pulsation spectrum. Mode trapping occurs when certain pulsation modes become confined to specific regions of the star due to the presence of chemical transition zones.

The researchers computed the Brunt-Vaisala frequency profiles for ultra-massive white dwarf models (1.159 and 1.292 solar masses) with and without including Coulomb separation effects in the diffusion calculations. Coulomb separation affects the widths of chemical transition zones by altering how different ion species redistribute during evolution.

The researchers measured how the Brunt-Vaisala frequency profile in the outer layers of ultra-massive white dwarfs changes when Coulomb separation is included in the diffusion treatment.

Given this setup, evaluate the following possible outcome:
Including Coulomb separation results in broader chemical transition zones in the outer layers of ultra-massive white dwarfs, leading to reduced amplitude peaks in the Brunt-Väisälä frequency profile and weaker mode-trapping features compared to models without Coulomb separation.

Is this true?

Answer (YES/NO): NO